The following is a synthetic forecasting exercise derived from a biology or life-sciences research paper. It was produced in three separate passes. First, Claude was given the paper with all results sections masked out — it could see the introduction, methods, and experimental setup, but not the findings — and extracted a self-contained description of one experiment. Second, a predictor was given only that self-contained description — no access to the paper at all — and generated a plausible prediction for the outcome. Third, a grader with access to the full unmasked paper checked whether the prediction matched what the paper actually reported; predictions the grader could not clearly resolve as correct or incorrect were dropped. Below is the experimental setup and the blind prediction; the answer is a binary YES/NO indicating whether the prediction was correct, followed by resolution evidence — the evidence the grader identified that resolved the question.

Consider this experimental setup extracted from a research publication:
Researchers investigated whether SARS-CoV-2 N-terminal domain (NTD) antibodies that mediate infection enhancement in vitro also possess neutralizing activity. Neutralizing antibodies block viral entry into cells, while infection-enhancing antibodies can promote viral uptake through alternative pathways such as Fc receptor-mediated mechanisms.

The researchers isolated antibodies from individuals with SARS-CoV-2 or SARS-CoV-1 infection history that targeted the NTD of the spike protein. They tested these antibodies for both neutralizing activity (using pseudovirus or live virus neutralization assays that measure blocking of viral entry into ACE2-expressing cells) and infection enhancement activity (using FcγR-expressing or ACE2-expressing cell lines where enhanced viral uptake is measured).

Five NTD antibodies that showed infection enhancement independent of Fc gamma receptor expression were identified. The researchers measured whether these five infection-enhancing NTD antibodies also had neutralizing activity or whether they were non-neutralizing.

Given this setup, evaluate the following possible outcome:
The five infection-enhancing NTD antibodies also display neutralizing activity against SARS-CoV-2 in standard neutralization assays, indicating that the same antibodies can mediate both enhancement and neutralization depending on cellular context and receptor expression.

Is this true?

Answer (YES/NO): NO